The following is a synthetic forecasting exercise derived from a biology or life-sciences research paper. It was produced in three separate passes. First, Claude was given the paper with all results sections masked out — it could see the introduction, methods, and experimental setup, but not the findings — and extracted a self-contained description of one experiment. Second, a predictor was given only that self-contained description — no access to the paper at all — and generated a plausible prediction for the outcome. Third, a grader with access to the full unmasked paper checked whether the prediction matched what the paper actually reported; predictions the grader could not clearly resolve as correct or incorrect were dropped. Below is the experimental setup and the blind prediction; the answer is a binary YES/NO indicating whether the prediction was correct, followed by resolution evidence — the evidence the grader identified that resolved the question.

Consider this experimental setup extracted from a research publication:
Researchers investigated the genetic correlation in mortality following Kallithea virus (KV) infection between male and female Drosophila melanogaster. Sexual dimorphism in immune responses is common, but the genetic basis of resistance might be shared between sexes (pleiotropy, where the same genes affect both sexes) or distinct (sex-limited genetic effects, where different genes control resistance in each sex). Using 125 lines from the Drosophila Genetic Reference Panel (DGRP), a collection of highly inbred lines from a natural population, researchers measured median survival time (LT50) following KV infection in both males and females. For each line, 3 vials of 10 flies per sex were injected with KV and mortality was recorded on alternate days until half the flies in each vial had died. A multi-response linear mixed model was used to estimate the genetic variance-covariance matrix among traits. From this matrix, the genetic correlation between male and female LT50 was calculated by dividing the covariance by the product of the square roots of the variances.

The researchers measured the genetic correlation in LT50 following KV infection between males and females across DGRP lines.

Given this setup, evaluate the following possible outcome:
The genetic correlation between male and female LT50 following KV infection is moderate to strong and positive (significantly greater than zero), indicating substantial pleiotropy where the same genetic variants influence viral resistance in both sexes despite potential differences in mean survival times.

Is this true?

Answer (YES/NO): YES